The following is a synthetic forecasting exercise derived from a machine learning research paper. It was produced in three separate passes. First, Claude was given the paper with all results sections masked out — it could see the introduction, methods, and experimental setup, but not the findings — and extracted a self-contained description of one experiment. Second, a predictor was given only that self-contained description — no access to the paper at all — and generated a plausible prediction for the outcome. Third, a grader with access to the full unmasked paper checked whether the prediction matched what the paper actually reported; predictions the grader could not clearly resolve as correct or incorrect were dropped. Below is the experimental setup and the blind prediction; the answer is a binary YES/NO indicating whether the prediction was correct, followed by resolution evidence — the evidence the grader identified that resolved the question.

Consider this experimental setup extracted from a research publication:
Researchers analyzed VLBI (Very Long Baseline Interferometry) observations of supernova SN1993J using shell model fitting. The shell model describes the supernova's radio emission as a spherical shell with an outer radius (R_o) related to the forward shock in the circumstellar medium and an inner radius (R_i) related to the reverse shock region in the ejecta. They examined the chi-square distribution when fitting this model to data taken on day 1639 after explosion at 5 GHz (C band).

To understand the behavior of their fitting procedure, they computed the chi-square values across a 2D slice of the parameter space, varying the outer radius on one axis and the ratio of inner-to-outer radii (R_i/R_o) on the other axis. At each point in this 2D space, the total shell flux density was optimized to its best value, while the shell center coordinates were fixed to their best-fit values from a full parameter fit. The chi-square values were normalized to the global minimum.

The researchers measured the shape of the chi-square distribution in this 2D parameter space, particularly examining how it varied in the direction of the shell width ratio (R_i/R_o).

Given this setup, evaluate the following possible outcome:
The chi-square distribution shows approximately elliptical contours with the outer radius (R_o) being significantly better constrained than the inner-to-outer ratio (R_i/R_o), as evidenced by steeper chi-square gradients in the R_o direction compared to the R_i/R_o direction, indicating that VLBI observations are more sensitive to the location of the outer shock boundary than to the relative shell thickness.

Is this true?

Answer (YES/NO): NO